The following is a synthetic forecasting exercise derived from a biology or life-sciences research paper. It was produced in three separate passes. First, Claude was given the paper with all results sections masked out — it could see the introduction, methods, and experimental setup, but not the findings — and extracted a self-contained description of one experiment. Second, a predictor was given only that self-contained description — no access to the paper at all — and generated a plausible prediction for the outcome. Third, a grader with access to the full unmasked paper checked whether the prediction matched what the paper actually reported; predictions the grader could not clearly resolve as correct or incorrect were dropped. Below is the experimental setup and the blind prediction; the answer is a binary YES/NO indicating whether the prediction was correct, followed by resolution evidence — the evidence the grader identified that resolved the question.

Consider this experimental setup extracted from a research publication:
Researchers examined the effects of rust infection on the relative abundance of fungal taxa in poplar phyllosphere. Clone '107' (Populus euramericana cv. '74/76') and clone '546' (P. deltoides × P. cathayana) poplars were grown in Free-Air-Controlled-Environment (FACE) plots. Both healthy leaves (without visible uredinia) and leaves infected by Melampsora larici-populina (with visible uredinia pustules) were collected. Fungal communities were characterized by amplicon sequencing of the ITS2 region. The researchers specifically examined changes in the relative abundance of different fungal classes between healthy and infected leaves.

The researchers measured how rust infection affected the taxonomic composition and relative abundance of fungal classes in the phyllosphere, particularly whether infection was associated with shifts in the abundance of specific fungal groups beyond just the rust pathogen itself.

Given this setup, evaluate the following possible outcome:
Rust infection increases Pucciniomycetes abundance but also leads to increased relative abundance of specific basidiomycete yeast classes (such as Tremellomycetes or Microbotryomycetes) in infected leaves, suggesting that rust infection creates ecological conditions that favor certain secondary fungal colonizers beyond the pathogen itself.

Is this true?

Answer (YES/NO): NO